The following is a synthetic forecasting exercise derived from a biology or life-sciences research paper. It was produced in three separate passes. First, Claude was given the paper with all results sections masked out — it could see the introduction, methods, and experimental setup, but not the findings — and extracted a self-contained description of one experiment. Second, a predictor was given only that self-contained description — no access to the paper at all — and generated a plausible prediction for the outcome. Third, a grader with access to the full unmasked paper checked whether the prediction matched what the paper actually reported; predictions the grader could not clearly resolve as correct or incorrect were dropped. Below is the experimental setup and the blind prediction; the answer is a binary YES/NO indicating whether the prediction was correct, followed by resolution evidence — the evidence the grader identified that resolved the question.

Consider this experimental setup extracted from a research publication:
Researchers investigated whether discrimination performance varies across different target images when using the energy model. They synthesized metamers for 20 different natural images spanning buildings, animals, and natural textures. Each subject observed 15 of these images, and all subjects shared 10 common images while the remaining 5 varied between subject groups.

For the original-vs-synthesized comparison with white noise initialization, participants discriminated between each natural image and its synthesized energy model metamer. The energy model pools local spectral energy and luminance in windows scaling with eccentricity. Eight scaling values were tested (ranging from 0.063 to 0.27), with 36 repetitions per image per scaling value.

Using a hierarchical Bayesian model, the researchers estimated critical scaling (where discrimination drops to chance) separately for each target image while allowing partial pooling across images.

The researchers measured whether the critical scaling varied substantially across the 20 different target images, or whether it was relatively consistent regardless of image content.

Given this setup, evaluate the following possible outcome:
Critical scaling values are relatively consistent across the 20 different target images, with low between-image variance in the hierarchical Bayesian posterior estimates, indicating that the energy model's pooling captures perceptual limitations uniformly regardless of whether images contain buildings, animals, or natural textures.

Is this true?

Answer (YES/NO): YES